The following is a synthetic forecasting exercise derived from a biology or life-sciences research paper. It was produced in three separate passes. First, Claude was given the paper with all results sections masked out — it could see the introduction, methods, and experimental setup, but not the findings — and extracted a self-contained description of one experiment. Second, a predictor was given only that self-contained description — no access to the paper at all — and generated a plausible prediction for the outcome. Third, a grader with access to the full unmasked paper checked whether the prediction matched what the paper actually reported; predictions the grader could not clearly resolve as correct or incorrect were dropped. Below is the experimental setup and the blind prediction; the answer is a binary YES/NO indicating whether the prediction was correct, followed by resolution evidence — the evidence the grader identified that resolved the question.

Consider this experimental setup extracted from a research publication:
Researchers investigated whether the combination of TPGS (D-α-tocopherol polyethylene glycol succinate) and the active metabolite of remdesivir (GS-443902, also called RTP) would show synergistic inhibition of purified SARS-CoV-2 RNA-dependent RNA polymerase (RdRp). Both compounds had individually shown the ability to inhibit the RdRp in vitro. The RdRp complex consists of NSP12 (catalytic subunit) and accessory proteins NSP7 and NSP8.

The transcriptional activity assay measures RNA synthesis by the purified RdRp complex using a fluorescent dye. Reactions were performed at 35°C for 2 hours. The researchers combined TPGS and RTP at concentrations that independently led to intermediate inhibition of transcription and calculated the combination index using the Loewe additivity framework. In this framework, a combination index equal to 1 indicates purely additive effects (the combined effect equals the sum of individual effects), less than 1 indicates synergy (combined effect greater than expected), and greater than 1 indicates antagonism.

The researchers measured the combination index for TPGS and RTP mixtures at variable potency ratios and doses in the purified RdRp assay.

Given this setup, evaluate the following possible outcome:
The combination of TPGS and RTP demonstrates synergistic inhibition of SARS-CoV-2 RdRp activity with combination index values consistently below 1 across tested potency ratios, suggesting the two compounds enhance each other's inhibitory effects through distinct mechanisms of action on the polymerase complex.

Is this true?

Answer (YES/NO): NO